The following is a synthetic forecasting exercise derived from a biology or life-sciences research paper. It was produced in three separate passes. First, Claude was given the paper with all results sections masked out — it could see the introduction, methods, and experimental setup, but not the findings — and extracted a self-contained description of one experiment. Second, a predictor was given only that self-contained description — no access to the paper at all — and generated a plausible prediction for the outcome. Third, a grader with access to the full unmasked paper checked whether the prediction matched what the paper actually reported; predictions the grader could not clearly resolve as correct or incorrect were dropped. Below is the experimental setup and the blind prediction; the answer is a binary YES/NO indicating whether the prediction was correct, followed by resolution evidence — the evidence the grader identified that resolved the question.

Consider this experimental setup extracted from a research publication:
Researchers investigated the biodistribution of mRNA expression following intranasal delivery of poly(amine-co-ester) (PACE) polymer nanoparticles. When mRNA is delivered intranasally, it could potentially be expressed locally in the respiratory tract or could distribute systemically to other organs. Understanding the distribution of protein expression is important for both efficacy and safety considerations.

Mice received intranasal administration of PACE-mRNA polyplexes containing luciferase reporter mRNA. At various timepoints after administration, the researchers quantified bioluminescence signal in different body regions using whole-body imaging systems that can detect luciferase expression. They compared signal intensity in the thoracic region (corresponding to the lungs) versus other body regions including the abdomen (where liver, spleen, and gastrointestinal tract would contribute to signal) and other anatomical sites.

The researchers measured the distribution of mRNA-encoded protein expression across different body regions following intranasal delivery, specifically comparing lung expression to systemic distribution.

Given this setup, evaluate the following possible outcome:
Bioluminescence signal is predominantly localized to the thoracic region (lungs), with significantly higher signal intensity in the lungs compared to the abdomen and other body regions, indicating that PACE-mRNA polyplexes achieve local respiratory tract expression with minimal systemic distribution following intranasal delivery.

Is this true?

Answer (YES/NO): YES